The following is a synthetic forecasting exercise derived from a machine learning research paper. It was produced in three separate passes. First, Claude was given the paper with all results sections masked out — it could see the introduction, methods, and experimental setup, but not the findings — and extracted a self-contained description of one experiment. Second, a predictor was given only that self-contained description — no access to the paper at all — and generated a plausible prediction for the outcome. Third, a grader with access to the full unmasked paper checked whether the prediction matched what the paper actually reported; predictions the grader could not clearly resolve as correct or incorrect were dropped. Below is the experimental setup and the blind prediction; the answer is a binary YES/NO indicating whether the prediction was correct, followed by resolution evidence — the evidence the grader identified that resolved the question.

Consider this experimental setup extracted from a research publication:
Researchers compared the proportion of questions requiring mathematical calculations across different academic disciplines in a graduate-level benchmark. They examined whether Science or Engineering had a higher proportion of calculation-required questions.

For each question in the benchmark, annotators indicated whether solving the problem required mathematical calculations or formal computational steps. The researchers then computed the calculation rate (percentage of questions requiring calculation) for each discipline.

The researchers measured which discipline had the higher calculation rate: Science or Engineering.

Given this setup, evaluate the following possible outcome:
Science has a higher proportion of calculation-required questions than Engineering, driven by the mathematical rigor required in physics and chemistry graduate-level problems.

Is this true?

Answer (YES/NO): YES